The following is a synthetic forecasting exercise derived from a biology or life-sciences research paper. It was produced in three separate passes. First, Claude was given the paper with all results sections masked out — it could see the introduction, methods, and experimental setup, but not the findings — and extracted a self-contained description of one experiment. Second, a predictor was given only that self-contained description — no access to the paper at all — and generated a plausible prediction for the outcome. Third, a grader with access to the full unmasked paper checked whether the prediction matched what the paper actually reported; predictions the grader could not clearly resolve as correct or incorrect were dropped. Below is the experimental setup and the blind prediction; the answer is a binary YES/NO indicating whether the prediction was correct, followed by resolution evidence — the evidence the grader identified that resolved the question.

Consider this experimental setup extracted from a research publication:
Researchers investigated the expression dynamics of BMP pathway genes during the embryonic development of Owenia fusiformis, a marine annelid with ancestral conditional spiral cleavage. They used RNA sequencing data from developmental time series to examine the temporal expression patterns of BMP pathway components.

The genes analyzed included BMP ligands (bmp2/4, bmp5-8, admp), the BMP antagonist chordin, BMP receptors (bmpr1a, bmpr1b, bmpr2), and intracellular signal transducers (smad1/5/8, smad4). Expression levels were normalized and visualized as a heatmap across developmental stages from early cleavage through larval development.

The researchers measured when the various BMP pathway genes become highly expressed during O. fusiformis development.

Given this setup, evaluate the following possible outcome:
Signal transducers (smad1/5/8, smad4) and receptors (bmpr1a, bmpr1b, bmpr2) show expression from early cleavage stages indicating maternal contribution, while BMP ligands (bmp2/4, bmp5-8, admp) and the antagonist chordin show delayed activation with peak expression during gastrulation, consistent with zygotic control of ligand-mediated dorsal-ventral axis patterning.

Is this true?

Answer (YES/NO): NO